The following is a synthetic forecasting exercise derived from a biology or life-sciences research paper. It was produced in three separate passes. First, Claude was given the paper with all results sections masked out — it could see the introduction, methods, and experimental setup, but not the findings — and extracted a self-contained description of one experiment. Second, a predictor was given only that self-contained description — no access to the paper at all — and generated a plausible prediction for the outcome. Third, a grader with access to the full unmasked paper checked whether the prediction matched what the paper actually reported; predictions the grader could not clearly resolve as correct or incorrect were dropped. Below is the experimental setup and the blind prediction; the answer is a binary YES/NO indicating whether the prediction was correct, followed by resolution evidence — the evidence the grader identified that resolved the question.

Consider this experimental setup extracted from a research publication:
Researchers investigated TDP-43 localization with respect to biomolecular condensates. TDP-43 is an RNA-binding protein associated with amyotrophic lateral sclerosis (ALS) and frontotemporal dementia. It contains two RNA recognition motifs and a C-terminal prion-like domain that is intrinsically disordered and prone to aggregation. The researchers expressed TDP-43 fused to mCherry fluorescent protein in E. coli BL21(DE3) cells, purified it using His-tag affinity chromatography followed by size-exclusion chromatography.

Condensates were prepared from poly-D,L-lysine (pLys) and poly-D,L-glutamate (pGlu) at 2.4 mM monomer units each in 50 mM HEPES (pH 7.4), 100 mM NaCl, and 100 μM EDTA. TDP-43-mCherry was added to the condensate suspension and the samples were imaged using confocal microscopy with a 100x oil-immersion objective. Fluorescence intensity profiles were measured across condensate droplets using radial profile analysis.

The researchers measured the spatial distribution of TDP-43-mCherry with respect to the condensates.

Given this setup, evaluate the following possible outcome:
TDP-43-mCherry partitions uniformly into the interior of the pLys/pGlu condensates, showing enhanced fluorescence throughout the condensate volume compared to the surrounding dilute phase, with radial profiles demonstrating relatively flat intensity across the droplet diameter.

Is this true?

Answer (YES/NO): NO